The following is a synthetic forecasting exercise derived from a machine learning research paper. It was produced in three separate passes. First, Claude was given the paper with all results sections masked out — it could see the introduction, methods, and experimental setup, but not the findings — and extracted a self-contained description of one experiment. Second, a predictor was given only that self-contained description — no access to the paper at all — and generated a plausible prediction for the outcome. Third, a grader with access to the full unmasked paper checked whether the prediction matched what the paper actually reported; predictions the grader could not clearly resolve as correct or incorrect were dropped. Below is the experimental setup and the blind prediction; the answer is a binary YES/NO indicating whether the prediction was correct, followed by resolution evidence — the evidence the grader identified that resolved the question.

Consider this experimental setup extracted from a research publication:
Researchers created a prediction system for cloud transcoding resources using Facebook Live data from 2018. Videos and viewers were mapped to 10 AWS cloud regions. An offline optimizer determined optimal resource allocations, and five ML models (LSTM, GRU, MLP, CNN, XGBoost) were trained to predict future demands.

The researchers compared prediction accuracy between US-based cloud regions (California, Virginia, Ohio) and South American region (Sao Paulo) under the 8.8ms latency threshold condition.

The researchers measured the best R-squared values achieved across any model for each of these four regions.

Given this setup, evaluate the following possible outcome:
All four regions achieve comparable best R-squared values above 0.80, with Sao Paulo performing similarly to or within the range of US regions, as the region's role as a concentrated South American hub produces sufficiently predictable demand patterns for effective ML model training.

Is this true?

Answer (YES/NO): NO